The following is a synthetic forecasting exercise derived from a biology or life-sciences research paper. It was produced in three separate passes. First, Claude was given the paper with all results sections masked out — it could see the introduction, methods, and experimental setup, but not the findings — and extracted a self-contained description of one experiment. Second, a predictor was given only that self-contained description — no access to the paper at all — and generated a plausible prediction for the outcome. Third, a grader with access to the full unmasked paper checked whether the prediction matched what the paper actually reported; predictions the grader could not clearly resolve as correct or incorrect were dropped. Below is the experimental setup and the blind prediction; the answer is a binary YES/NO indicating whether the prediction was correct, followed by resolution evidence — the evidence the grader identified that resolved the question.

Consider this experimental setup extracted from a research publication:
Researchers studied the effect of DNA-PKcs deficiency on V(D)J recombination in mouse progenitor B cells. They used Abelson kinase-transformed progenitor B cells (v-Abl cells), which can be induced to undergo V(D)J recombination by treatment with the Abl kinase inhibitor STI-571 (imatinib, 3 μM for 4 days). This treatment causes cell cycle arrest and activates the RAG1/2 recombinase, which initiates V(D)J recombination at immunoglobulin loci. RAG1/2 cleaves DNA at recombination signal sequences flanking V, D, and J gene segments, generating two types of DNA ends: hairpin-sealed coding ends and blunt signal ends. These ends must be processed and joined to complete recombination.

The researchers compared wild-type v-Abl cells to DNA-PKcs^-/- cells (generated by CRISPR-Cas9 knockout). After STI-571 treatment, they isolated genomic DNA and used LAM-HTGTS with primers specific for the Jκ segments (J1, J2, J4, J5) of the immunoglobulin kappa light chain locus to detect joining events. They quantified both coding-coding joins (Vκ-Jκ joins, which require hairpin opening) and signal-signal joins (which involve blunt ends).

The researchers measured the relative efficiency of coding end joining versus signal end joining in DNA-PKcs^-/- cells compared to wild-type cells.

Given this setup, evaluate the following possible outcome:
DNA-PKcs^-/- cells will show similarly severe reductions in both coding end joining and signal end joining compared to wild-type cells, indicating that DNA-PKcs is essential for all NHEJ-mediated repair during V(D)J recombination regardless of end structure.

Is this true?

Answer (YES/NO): NO